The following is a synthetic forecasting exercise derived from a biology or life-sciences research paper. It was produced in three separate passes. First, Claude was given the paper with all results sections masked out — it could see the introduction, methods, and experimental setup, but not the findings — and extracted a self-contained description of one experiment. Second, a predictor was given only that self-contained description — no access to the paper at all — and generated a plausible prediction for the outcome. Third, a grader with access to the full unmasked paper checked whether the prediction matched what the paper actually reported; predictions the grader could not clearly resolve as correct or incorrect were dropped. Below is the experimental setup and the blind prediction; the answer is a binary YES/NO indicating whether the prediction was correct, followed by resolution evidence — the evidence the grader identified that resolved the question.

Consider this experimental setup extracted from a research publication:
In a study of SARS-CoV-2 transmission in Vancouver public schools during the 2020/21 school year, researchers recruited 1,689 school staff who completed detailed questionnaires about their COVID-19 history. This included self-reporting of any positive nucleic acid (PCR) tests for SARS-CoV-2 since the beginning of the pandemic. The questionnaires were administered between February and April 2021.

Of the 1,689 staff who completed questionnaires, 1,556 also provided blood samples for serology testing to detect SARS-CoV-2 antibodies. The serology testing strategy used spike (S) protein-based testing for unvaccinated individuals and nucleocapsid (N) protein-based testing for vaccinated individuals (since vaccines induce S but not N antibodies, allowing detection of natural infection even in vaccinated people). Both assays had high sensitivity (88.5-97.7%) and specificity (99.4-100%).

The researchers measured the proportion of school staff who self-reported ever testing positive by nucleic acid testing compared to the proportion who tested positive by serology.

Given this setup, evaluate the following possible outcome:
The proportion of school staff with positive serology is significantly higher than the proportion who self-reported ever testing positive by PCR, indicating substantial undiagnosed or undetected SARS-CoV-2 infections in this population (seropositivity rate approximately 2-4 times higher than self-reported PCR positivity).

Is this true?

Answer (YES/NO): NO